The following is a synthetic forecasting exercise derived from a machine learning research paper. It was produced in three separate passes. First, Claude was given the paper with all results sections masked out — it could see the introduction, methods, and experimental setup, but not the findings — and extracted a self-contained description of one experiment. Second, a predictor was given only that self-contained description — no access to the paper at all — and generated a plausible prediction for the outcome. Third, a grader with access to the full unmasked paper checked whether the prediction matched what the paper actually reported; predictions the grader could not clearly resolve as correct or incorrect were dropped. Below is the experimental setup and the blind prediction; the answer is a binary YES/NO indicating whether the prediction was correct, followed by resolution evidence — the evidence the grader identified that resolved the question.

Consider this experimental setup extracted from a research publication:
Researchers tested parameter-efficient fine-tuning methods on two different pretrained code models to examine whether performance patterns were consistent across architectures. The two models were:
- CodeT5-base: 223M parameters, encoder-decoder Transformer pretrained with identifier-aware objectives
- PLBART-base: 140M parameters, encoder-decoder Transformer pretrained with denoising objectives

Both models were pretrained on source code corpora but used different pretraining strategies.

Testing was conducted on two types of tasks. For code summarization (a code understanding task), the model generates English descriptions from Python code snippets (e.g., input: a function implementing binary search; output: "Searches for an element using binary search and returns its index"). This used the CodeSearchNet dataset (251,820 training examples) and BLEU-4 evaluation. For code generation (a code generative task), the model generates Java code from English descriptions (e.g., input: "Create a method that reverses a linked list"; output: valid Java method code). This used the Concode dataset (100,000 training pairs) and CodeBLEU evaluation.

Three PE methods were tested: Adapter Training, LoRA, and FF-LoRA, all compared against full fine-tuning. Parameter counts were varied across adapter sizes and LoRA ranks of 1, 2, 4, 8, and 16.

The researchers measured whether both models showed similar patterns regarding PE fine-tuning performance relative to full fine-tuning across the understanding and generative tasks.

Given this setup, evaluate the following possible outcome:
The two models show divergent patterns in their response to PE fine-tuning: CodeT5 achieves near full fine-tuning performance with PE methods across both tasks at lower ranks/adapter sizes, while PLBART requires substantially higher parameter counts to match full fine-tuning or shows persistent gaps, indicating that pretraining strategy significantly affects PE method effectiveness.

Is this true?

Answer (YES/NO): NO